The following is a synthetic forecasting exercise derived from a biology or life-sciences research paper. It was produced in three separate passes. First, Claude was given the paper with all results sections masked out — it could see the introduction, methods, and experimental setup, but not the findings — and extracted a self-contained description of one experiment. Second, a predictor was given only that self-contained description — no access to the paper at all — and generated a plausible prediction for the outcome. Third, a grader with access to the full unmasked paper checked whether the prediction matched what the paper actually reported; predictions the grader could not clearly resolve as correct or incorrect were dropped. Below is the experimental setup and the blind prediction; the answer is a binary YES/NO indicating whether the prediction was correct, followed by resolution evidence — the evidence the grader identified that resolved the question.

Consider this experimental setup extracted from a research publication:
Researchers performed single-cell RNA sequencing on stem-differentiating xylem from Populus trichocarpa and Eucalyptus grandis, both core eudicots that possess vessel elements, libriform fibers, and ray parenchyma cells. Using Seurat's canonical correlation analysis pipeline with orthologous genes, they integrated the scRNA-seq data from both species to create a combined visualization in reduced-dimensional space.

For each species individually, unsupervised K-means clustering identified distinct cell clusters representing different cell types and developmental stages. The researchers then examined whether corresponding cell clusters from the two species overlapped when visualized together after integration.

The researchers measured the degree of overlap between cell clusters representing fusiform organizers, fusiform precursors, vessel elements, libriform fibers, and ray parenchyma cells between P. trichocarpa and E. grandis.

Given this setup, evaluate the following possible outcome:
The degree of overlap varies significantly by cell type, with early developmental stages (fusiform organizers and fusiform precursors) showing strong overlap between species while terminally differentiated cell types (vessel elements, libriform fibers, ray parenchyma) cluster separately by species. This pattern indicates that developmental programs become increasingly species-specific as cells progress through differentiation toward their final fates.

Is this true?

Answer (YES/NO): NO